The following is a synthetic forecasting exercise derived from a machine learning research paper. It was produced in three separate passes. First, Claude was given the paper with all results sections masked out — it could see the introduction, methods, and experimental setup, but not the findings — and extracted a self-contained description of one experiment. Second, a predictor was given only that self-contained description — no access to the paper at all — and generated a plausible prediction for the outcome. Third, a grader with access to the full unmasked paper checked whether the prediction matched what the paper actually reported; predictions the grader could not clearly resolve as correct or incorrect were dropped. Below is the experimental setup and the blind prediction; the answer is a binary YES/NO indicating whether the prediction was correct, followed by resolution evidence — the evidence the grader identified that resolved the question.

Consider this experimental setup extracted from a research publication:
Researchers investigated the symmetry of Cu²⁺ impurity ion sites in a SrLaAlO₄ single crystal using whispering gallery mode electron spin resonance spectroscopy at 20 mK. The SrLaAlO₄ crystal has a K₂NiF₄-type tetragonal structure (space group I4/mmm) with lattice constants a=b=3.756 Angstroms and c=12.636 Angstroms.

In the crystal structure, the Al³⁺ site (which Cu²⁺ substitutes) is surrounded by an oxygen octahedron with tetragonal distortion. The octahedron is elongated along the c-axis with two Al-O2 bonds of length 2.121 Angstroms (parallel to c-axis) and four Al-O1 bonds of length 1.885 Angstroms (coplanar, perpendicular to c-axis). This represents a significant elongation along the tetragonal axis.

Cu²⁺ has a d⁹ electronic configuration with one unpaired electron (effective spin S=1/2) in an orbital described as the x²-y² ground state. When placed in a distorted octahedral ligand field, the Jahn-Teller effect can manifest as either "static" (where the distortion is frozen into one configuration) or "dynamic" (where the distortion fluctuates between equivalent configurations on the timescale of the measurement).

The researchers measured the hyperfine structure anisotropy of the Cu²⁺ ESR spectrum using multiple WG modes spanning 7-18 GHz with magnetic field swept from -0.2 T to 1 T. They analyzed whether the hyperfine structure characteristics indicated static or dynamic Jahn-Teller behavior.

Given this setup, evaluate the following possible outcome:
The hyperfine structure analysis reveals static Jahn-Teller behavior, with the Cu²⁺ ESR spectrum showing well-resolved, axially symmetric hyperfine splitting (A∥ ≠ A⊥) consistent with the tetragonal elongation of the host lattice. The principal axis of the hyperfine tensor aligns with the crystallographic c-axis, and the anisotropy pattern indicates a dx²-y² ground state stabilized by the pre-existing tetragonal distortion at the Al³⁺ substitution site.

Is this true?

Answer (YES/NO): YES